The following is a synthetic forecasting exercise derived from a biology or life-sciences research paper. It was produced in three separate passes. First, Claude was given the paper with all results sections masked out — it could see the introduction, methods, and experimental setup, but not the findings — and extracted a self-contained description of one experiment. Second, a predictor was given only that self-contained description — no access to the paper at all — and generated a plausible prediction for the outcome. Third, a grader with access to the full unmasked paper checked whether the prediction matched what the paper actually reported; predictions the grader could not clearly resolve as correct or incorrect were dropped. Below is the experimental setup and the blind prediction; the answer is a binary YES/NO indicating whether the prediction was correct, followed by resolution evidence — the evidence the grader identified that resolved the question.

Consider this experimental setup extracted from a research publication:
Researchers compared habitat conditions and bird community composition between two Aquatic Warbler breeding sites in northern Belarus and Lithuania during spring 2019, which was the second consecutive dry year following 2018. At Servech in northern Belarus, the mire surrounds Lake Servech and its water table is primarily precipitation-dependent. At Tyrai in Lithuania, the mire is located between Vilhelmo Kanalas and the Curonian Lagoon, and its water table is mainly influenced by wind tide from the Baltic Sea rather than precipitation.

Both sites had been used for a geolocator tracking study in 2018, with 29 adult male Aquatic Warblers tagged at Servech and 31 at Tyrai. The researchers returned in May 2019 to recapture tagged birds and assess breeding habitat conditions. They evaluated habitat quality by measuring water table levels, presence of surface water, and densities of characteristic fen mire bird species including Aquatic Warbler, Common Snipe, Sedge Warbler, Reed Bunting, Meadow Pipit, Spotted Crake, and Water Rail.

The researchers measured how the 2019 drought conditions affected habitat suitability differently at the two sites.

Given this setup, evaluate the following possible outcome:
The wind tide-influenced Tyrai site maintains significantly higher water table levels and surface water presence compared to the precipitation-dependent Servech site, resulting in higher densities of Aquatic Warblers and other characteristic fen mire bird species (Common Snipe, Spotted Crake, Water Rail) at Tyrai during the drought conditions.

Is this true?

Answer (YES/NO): NO